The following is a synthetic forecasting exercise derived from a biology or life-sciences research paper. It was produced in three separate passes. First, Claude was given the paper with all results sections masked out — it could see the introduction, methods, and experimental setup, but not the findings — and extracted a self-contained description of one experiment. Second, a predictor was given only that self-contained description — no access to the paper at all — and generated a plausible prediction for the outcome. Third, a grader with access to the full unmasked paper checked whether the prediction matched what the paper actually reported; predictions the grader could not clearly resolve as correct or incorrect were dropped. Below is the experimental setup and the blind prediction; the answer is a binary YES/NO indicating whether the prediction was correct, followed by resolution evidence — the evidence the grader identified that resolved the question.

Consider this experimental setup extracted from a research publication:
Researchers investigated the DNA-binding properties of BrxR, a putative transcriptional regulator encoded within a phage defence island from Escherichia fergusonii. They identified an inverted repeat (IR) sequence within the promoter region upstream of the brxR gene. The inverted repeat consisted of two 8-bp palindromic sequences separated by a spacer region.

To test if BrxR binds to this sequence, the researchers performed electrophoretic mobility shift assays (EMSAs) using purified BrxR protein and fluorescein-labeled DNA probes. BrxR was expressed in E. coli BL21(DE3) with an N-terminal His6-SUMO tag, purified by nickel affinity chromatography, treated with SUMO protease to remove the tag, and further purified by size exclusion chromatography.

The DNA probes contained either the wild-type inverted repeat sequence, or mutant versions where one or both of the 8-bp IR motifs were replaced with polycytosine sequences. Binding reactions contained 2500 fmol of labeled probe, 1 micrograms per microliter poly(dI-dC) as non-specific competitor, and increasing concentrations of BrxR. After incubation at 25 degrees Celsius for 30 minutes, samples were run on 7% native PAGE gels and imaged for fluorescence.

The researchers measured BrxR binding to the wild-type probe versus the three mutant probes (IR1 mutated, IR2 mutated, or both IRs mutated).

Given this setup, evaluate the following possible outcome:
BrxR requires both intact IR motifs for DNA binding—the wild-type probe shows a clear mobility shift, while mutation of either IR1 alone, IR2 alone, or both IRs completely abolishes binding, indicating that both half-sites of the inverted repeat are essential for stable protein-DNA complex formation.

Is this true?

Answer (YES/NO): NO